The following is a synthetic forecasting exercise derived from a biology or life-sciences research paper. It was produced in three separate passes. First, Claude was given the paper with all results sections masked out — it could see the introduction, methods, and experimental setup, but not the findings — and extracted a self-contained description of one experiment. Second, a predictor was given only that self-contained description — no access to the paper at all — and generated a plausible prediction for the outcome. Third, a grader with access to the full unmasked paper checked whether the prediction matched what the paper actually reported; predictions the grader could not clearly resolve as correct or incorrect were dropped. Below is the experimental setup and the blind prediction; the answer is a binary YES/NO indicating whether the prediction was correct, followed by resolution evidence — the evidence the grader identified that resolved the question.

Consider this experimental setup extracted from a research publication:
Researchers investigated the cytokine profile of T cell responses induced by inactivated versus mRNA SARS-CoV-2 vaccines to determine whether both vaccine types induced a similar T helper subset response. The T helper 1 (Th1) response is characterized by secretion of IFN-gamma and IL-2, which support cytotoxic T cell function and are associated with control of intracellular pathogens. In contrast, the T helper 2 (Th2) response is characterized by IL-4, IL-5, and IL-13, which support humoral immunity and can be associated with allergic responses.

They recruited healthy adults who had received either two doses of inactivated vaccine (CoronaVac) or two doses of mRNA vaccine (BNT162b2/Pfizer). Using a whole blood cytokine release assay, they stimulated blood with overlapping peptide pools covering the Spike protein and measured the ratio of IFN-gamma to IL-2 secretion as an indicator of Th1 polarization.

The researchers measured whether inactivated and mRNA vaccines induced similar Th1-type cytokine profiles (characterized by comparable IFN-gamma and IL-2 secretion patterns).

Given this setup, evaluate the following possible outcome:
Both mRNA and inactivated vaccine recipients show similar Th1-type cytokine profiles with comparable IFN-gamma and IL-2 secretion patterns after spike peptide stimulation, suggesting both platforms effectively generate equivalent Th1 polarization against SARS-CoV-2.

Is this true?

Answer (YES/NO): YES